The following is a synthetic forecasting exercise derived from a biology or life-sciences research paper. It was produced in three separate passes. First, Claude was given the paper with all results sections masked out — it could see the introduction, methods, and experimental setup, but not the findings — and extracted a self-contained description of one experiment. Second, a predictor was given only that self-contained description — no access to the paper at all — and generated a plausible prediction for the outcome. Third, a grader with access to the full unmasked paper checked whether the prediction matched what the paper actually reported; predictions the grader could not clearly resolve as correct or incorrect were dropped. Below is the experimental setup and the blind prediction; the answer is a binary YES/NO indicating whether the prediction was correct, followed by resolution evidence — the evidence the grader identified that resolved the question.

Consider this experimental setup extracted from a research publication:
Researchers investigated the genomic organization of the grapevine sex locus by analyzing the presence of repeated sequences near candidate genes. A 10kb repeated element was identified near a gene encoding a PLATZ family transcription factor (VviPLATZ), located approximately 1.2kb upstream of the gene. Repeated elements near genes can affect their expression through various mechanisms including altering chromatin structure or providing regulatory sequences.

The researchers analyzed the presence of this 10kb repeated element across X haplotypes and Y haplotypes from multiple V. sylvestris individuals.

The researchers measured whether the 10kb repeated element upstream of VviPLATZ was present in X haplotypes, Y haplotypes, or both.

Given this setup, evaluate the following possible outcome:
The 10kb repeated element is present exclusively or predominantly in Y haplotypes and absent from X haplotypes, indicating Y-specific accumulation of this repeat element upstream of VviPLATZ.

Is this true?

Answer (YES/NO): YES